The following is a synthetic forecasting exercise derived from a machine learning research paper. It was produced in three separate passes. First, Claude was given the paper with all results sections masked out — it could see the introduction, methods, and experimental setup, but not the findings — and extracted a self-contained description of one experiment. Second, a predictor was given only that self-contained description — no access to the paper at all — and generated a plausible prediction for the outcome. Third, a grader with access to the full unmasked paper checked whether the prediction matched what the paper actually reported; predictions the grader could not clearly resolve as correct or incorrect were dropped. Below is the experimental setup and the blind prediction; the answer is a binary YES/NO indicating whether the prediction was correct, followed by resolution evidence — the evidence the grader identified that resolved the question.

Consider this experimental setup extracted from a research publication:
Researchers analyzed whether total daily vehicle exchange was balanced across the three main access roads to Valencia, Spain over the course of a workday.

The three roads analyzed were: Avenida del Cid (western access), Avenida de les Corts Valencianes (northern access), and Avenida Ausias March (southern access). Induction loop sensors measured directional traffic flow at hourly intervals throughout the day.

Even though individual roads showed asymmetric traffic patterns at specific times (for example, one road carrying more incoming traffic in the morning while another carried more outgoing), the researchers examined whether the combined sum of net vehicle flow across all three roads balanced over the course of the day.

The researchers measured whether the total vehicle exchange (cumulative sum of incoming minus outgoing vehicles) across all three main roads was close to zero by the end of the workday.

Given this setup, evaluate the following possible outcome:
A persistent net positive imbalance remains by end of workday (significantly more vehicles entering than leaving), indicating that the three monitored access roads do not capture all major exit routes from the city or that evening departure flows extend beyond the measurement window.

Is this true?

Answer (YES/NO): NO